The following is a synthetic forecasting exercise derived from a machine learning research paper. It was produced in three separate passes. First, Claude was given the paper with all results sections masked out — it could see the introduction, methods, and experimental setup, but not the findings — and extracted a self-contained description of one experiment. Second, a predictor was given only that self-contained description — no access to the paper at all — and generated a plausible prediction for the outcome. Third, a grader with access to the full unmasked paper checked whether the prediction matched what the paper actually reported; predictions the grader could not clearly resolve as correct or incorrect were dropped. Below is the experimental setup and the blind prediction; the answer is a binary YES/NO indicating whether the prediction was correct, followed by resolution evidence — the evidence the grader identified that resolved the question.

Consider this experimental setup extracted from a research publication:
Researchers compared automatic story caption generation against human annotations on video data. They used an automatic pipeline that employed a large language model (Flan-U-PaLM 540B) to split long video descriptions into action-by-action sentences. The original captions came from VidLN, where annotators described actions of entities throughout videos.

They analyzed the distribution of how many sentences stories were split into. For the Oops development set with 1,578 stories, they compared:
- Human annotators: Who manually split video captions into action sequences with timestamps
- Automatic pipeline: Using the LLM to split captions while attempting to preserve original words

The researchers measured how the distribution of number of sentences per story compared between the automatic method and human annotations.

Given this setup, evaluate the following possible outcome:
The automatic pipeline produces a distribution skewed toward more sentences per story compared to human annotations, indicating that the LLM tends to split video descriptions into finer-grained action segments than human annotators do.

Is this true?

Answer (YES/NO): YES